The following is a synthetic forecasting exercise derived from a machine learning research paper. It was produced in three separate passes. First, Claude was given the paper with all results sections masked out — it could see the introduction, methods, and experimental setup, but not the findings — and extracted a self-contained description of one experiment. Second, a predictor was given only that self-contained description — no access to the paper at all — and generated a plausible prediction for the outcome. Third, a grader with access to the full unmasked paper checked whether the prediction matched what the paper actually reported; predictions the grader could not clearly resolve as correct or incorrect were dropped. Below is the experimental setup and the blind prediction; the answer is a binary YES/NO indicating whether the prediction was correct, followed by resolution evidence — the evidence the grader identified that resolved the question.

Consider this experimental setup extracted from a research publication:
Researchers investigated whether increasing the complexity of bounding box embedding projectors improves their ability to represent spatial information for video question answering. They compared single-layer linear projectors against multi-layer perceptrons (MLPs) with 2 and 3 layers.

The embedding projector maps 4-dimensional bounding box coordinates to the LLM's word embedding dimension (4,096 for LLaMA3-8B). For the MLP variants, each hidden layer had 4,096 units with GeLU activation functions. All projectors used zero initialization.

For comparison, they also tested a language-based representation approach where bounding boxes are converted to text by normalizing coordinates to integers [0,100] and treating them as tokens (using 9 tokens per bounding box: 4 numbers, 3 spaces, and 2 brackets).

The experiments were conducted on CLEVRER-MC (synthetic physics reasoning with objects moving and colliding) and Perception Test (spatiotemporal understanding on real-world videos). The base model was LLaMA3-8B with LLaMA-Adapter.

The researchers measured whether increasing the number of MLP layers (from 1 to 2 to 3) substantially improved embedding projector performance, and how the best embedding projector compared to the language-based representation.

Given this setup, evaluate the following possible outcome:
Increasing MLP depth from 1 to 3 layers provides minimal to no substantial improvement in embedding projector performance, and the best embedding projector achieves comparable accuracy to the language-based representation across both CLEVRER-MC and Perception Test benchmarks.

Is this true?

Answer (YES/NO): NO